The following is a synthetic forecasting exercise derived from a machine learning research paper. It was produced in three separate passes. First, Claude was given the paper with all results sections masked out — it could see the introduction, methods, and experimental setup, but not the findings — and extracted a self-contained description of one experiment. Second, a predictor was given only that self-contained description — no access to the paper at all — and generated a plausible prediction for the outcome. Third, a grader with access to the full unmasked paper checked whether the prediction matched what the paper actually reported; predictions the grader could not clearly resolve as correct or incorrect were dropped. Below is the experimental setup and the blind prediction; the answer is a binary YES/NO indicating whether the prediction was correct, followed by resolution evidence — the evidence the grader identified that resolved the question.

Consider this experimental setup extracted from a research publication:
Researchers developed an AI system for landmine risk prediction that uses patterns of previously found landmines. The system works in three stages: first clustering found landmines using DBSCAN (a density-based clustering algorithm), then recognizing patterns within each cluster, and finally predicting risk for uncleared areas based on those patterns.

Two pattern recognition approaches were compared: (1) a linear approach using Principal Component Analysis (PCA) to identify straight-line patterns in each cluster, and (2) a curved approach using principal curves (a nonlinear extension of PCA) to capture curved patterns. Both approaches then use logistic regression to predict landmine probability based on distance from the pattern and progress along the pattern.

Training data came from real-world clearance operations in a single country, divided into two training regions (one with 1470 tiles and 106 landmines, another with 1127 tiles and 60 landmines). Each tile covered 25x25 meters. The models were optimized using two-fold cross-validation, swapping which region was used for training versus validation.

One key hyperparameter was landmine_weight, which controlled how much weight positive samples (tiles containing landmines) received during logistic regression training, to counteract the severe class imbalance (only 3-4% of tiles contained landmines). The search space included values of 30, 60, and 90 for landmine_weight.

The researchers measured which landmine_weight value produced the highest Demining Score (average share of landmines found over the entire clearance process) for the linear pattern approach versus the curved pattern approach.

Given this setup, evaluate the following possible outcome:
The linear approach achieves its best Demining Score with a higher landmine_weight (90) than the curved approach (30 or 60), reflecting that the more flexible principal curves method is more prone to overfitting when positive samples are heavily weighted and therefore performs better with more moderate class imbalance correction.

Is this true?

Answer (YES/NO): NO